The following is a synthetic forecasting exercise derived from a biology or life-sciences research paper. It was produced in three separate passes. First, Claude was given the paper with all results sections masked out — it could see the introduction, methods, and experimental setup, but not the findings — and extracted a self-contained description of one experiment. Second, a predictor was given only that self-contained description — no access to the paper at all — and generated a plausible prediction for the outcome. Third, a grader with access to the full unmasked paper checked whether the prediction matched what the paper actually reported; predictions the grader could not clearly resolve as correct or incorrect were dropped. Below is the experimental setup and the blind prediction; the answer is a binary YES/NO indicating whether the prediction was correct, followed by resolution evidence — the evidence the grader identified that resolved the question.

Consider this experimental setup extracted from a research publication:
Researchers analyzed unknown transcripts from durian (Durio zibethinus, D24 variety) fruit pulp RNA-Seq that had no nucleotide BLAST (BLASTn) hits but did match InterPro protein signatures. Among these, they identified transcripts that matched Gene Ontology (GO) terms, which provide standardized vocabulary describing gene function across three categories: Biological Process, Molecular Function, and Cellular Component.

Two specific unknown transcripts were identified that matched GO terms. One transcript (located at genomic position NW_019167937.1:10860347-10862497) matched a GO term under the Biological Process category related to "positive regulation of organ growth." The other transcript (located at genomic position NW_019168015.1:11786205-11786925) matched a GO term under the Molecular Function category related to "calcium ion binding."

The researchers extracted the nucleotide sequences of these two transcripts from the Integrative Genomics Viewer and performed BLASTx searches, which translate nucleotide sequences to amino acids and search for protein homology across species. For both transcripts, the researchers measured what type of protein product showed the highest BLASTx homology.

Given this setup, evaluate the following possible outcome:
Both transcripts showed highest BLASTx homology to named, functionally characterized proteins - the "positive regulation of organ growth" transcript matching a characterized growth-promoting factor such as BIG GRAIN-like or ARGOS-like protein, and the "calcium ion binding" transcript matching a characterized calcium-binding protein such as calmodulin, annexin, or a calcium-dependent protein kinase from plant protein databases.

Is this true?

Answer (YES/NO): NO